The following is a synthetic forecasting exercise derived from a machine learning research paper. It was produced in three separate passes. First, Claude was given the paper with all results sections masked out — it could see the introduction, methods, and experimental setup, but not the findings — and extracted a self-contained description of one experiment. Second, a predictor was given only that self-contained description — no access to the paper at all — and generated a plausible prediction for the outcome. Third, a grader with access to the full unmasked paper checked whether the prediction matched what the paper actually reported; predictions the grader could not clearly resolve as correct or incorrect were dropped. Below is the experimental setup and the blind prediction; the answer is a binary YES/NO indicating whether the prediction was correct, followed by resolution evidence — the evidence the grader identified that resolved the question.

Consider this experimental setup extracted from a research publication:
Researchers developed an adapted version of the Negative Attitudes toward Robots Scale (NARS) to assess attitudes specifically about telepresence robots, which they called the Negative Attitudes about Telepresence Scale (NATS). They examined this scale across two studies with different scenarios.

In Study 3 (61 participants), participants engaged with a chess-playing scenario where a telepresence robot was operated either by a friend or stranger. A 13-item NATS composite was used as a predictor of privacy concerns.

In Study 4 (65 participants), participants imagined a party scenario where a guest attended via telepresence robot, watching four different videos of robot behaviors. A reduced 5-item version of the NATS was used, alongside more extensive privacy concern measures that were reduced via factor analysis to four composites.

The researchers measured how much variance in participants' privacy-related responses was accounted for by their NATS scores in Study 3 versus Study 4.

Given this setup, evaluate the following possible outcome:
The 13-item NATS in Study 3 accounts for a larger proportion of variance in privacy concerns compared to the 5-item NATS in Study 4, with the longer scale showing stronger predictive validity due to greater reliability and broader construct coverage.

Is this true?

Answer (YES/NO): YES